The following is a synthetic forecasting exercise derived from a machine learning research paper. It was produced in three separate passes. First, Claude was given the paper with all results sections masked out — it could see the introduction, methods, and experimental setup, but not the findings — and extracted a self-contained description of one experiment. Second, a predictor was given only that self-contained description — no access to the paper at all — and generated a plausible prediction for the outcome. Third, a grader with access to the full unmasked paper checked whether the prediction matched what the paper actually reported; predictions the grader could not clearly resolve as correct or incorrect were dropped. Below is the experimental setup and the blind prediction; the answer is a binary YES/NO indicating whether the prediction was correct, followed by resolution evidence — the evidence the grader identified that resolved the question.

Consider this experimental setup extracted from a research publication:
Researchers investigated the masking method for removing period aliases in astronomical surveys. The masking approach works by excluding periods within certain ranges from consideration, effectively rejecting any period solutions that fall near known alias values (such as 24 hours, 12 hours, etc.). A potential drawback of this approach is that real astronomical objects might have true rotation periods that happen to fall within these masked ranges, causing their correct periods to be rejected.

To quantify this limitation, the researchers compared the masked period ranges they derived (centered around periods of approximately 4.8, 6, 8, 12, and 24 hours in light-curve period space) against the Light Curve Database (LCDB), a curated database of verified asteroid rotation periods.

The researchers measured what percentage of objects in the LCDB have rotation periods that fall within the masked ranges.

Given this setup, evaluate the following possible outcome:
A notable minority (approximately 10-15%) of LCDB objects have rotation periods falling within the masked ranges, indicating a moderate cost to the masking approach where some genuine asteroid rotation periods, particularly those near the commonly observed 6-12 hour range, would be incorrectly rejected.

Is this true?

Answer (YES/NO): NO